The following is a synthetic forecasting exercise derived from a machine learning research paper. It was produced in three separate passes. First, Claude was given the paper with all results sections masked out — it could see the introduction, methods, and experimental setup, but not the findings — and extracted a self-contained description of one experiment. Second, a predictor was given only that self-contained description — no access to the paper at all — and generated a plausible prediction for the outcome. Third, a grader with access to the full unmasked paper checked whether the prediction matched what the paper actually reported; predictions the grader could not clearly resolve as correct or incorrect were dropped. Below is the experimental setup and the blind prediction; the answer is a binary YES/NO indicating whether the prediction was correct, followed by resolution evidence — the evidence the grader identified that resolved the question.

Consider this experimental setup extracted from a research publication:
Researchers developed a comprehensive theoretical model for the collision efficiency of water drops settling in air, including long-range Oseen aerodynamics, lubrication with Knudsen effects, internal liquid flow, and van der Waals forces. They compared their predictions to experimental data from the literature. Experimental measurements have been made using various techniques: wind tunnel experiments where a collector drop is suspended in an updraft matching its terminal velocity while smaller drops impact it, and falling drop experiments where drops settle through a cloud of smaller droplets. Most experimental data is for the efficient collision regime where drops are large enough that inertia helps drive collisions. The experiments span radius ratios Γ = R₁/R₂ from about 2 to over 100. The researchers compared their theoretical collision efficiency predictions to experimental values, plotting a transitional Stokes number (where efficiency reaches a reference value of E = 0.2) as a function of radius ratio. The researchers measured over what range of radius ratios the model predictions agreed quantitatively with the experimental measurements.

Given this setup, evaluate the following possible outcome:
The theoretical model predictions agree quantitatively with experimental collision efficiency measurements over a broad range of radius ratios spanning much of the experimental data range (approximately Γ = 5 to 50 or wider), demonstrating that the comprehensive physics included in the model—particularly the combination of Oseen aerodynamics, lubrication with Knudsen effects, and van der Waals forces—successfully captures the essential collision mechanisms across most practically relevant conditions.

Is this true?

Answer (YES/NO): NO